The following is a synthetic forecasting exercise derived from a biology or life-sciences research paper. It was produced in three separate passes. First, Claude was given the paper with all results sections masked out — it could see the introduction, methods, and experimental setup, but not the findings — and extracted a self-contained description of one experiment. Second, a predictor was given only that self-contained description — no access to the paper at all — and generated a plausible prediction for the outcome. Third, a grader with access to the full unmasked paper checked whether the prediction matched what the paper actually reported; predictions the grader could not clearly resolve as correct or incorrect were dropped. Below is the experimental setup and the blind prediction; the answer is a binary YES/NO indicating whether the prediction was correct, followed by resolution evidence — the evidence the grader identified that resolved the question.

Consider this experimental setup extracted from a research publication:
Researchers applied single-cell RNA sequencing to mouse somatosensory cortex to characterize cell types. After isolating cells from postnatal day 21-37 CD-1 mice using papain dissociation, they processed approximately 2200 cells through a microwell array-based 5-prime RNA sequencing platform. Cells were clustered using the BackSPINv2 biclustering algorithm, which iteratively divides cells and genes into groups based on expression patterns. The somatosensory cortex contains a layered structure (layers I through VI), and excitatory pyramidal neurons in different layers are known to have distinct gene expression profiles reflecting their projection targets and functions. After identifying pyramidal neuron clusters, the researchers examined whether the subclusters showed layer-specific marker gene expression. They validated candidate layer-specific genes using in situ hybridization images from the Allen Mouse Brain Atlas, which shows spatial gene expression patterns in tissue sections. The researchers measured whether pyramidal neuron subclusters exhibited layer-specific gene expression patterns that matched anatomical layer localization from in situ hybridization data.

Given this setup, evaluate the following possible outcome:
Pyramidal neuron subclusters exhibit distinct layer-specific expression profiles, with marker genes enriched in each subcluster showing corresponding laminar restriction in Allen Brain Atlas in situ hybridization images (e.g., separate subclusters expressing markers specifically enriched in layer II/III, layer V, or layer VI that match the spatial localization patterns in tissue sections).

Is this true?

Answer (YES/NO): YES